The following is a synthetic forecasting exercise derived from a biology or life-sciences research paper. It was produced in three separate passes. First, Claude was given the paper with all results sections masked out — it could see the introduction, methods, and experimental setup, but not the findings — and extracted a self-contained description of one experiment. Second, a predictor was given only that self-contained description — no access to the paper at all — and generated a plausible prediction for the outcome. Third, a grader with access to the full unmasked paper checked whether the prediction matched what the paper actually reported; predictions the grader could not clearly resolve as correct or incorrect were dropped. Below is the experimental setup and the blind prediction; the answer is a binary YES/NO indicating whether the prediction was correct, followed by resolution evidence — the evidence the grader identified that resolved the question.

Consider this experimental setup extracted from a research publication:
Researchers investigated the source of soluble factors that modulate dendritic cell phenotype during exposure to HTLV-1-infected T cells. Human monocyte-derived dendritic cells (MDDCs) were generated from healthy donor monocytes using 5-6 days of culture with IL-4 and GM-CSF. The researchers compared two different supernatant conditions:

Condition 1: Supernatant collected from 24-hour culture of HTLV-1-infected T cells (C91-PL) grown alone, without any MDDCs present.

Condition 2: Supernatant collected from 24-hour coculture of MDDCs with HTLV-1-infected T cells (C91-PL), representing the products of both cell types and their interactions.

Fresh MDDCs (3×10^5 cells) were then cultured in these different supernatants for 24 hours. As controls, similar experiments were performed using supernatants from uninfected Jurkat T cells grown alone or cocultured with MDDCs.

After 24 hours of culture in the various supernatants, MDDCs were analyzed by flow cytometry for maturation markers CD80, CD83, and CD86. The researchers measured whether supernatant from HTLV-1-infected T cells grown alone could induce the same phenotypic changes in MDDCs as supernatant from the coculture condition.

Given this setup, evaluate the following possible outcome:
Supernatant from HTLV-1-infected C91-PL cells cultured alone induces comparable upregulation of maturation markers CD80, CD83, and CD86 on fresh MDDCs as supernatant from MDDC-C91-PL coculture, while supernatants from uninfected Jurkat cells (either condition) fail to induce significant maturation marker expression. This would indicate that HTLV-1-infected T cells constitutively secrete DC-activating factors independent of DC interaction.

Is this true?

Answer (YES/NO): NO